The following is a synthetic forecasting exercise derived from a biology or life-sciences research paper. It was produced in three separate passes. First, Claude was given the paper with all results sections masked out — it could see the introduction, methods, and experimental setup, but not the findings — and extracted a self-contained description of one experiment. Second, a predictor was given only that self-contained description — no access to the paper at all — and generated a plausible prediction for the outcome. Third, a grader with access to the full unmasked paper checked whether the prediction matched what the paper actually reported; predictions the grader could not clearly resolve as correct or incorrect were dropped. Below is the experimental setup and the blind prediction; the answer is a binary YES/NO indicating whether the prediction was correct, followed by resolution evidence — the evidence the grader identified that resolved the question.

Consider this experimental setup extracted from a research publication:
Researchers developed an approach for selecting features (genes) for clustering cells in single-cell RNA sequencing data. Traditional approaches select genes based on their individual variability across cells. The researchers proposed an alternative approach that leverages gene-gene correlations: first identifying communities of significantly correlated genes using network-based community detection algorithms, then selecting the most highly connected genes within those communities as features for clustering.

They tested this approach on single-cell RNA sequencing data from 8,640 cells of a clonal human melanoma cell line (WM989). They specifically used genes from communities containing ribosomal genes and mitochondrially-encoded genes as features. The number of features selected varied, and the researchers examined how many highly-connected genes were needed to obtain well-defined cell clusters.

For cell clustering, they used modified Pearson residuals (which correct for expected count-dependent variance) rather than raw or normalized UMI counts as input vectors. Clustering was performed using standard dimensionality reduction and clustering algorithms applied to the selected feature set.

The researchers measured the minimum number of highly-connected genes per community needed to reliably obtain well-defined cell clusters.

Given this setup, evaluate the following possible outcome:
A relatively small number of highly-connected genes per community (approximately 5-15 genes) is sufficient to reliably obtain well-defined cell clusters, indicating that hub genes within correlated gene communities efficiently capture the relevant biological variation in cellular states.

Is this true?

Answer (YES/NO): NO